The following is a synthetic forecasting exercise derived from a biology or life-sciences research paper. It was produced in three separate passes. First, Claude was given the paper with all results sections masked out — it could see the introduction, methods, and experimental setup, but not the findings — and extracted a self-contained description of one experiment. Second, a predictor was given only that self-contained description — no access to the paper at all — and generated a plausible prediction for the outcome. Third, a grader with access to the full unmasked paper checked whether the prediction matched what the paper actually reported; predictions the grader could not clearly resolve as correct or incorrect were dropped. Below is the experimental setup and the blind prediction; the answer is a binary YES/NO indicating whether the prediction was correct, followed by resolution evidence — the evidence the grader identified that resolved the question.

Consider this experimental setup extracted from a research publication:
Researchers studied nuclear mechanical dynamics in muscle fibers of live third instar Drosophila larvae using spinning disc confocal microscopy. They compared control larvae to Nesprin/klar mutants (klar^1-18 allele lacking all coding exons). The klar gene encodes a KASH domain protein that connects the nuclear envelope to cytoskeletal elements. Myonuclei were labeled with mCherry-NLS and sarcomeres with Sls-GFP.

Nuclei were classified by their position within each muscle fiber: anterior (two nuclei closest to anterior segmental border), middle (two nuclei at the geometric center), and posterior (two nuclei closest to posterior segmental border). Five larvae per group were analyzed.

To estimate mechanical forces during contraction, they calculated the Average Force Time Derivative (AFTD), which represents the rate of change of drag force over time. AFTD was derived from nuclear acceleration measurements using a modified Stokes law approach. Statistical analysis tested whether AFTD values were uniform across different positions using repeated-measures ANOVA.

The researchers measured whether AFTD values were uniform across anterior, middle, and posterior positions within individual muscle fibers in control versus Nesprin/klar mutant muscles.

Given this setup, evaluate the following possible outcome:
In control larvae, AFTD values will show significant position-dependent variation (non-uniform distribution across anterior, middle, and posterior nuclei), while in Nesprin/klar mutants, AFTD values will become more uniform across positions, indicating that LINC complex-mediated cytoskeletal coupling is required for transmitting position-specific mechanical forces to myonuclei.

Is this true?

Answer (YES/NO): NO